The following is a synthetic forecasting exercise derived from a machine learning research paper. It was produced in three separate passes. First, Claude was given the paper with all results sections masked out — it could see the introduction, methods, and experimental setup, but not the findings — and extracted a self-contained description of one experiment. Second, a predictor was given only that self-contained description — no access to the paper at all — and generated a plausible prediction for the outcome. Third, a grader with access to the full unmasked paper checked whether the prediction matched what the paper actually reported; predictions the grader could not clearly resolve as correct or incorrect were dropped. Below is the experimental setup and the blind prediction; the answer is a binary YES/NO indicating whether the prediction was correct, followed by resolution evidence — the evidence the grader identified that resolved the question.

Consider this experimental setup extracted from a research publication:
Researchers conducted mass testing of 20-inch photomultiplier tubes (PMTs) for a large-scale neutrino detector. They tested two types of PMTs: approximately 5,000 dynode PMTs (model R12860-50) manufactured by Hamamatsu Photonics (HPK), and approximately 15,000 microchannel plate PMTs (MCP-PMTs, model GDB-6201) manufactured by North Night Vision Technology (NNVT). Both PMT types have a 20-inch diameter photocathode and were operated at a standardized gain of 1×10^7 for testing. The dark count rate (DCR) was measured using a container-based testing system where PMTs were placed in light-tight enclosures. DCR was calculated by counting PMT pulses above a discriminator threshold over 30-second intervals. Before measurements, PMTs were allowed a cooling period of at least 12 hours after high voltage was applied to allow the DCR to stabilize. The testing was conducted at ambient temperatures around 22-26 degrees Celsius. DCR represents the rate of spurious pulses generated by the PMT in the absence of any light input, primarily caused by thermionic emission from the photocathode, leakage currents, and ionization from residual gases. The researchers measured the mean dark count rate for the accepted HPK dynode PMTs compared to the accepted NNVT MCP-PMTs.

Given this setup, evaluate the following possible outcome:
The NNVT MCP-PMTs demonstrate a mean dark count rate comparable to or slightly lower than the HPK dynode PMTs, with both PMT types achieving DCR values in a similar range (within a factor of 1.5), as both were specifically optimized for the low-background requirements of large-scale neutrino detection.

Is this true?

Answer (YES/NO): NO